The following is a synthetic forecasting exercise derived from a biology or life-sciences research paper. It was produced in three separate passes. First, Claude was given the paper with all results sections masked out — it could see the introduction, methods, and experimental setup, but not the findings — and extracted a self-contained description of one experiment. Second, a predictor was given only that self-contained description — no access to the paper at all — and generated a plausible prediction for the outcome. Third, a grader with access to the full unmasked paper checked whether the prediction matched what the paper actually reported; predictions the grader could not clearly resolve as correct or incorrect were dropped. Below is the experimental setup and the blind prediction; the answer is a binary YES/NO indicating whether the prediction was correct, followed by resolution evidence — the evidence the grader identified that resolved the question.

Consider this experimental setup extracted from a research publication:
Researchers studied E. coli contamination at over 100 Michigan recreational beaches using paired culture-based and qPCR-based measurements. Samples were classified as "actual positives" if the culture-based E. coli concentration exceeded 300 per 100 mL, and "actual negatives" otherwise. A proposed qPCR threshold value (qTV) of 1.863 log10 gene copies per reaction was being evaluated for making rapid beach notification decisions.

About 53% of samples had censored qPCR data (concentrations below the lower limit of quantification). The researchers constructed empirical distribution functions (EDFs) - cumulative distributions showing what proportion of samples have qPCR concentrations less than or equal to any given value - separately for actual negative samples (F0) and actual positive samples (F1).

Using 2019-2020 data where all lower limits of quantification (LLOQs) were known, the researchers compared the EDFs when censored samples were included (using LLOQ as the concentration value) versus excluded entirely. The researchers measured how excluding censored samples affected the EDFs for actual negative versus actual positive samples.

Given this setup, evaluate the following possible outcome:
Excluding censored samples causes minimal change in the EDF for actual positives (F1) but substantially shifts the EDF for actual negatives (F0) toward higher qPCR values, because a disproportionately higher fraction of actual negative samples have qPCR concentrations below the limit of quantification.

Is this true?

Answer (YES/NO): YES